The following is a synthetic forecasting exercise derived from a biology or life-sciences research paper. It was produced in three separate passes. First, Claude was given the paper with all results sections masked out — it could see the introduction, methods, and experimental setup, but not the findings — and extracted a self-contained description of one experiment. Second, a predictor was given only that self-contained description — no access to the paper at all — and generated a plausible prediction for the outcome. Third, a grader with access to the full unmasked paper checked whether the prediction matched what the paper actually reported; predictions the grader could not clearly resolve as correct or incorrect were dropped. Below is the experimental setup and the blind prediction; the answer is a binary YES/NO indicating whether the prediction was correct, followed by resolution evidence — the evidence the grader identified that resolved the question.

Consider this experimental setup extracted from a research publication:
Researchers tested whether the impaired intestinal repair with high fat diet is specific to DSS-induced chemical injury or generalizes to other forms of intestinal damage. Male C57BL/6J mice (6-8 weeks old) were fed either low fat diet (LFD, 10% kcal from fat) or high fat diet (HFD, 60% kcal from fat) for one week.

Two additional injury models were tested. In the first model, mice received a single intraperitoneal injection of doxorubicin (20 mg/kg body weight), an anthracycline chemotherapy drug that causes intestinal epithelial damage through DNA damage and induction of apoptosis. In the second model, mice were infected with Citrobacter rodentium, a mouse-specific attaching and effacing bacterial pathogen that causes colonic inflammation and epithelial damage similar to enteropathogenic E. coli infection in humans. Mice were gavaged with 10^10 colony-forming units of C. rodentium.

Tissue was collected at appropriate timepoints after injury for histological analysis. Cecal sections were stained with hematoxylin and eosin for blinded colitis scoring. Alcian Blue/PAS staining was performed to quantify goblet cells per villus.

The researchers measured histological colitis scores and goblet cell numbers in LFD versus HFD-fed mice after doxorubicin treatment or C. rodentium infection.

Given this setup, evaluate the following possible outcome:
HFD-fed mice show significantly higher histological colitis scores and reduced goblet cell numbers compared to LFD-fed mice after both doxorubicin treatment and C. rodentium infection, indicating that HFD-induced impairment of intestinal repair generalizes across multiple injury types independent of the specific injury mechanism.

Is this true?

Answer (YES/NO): NO